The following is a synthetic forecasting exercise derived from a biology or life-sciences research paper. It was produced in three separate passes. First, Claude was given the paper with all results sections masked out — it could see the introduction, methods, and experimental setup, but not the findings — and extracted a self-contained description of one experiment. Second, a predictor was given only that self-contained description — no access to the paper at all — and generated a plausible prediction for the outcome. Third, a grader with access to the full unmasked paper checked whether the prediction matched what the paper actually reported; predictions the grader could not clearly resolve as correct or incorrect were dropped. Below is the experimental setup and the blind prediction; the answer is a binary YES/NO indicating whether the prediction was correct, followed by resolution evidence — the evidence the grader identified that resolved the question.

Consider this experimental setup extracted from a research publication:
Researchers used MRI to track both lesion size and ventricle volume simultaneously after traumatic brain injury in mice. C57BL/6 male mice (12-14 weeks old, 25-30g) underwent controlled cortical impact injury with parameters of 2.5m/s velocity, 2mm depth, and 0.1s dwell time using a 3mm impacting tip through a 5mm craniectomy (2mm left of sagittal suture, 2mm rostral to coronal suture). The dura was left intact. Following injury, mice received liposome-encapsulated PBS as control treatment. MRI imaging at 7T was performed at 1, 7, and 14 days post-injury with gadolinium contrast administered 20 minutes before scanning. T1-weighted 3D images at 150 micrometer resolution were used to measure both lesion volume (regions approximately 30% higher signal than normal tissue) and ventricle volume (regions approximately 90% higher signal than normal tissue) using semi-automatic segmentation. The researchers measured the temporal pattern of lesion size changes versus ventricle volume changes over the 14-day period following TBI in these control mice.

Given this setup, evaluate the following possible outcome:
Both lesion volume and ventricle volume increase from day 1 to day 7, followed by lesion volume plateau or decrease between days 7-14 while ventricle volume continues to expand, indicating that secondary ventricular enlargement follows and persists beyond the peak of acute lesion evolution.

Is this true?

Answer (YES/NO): NO